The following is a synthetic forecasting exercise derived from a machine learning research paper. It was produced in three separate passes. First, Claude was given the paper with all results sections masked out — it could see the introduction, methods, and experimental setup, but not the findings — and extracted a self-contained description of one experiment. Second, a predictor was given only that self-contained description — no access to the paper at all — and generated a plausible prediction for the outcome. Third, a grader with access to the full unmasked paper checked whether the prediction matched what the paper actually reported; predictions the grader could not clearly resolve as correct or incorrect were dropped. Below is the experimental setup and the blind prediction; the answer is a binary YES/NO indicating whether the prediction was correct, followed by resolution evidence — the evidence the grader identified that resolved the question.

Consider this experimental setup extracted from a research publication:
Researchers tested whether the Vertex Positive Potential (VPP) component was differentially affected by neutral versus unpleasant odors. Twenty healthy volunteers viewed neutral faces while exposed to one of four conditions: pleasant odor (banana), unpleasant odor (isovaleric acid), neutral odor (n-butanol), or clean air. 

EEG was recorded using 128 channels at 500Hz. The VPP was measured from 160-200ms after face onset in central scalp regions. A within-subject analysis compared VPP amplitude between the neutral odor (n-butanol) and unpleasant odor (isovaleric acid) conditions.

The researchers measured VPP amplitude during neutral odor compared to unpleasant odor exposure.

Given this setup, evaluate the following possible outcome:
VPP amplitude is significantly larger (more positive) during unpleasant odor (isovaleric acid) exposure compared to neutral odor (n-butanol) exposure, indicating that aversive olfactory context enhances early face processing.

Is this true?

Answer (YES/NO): NO